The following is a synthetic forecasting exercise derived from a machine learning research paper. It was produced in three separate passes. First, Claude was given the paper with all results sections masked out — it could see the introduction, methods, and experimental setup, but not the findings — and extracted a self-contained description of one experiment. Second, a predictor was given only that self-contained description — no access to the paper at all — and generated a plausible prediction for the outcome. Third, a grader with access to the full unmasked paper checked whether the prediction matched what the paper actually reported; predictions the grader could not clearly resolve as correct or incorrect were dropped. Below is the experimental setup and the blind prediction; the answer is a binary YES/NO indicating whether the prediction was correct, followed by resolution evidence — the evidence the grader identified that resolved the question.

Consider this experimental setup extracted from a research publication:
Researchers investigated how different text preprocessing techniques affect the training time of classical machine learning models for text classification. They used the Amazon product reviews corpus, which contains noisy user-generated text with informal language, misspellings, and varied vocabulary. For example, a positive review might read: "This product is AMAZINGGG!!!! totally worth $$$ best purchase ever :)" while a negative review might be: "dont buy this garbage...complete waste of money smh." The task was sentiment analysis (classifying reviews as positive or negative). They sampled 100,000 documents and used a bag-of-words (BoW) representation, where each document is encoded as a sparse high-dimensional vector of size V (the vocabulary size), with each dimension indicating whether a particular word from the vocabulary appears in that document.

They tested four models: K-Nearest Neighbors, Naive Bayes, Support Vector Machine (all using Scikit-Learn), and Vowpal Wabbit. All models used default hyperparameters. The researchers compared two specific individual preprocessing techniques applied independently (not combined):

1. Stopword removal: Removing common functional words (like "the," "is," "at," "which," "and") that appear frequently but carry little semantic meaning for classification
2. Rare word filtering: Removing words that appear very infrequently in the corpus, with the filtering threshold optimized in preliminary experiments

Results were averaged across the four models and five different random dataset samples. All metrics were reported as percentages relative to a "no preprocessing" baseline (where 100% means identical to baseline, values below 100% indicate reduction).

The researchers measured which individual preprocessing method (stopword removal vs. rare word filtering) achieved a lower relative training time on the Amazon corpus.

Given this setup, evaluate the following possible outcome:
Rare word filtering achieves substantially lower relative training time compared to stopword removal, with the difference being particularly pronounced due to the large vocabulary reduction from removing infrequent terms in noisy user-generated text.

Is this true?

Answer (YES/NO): NO